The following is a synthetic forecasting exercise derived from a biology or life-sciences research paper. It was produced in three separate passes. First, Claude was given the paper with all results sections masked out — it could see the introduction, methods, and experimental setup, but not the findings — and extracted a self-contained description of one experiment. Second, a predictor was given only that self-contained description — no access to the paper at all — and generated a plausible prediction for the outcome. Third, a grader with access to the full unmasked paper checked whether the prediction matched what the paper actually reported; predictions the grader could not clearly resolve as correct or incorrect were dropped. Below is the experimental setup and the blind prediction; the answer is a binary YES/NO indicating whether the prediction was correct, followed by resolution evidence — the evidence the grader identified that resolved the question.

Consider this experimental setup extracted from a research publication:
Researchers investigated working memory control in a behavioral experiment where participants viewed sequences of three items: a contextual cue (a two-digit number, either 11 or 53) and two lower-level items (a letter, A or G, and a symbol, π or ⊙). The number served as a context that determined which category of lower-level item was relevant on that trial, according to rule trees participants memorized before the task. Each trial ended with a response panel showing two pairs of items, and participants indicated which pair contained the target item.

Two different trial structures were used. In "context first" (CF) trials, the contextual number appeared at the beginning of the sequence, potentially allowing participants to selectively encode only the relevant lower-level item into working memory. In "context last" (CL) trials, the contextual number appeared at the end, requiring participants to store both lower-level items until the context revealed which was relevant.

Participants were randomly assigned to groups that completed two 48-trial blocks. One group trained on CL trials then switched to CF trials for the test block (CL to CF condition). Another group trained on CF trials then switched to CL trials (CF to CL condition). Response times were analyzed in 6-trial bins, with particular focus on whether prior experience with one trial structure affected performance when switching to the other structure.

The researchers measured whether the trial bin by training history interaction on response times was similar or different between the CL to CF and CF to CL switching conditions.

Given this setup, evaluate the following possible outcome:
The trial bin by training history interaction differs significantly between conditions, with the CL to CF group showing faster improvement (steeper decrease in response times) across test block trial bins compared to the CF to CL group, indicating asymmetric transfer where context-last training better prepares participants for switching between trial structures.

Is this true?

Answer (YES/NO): NO